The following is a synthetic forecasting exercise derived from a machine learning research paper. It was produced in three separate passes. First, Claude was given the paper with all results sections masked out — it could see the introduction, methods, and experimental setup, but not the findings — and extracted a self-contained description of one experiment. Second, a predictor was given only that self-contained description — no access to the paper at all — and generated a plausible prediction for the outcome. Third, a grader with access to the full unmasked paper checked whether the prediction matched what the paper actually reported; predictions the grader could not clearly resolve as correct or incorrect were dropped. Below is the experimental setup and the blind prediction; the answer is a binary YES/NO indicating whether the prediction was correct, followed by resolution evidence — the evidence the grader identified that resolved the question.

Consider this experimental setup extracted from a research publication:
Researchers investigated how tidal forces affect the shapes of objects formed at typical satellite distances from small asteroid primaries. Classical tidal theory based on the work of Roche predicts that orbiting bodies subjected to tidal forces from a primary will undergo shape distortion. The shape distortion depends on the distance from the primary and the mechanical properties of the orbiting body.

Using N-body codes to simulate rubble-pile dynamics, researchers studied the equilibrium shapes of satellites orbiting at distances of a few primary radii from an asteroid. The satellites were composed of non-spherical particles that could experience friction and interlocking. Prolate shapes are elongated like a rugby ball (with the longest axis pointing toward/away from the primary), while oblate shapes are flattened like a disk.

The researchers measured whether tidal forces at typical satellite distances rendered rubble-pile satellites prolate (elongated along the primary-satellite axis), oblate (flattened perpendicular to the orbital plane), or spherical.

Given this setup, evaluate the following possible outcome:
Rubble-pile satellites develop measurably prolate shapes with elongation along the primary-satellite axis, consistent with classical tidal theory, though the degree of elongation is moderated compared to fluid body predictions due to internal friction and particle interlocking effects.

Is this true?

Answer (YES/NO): YES